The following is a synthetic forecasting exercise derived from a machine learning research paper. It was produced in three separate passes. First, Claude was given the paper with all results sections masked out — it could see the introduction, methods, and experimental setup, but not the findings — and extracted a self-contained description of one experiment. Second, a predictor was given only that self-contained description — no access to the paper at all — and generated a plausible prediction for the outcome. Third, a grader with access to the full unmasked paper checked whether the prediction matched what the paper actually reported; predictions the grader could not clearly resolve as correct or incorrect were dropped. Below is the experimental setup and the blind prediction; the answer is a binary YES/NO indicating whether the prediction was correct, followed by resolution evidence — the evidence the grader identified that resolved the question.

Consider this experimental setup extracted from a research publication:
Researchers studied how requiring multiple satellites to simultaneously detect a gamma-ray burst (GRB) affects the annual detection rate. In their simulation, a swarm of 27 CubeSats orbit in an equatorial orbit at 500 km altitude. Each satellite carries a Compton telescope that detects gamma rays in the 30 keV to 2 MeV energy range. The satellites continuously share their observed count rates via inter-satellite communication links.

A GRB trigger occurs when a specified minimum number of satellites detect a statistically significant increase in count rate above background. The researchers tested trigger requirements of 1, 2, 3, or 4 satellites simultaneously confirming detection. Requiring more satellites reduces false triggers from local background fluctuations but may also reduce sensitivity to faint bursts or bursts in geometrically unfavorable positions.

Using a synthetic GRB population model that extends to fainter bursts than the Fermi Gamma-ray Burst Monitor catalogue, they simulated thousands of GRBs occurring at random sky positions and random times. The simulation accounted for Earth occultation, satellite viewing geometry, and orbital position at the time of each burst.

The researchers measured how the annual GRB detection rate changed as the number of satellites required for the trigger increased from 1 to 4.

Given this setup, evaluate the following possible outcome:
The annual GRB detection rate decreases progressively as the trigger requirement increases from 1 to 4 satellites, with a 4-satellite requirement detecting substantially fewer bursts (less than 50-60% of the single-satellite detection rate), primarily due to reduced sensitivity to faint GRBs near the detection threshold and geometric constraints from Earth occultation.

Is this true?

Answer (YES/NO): NO